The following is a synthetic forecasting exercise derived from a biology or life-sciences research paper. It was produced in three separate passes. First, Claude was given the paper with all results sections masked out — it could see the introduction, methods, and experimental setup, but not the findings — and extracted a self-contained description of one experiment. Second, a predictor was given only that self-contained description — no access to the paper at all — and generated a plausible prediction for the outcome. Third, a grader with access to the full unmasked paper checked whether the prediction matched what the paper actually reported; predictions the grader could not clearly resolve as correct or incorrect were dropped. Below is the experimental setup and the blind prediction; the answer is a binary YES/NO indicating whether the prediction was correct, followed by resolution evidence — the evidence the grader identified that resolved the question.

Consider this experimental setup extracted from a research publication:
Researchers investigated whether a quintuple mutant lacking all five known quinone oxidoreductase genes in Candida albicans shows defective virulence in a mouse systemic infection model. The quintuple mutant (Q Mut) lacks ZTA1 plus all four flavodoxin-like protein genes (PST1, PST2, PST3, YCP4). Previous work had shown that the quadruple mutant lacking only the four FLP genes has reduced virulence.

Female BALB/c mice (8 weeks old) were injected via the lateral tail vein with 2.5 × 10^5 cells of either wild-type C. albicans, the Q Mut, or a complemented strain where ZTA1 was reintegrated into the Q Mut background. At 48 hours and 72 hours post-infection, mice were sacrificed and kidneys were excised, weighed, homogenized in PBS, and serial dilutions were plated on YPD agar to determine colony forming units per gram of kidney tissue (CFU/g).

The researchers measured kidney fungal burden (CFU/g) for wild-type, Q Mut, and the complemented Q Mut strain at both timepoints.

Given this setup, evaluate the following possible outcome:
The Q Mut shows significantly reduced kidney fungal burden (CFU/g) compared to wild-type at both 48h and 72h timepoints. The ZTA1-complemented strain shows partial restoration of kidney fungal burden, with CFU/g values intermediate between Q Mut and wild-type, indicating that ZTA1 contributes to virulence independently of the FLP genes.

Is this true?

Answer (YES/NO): NO